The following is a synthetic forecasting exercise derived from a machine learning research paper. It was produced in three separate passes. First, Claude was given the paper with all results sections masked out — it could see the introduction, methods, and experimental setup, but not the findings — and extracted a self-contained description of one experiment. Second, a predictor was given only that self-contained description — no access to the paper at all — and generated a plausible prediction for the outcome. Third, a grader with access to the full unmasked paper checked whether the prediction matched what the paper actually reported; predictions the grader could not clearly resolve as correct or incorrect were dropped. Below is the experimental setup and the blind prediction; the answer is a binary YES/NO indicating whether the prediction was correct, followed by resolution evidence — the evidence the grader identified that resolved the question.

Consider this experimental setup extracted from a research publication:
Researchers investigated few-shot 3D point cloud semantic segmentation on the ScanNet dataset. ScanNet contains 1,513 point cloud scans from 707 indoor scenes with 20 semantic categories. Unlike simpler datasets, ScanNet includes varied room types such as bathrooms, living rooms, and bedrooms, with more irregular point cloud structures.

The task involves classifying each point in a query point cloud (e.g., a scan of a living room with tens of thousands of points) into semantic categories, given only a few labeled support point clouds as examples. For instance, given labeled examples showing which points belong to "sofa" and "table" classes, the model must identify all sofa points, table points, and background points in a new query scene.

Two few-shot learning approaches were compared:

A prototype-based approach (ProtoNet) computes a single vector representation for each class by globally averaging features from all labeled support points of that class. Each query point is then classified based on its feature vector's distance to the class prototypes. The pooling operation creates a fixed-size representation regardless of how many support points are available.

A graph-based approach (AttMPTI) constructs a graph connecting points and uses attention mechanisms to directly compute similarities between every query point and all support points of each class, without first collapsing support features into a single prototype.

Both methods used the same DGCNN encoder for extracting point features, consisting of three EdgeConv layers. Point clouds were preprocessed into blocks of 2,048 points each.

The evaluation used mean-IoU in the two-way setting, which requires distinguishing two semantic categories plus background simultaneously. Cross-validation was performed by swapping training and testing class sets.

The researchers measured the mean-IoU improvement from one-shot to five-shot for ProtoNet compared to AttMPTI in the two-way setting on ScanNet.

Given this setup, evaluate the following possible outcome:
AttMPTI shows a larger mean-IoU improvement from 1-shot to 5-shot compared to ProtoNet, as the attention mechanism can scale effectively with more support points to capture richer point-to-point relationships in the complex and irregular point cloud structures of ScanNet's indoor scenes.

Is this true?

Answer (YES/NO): NO